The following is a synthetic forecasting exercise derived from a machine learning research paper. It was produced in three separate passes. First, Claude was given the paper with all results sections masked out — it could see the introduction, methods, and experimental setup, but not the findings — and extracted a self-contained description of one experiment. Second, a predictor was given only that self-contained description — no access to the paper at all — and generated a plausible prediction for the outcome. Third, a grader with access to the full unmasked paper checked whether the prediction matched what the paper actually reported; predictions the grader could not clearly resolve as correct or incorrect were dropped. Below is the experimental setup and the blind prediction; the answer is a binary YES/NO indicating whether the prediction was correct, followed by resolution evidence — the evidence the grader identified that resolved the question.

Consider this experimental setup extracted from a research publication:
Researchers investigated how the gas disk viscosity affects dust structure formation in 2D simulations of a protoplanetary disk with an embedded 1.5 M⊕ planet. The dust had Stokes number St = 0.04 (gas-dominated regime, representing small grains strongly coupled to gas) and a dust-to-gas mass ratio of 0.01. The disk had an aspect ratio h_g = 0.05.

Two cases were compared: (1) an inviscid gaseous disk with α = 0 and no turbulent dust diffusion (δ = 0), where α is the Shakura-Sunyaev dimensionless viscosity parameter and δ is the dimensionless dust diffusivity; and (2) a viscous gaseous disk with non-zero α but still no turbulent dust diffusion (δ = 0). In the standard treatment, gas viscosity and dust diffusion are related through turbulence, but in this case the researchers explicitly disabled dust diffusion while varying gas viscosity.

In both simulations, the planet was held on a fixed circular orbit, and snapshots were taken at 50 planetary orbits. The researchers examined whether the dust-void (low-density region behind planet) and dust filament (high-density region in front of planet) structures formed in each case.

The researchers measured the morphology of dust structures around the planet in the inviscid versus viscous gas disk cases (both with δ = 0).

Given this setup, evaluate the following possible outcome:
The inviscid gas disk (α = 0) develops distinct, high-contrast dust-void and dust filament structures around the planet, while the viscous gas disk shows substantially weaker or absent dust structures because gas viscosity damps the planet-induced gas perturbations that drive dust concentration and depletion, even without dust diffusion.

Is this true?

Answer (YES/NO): NO